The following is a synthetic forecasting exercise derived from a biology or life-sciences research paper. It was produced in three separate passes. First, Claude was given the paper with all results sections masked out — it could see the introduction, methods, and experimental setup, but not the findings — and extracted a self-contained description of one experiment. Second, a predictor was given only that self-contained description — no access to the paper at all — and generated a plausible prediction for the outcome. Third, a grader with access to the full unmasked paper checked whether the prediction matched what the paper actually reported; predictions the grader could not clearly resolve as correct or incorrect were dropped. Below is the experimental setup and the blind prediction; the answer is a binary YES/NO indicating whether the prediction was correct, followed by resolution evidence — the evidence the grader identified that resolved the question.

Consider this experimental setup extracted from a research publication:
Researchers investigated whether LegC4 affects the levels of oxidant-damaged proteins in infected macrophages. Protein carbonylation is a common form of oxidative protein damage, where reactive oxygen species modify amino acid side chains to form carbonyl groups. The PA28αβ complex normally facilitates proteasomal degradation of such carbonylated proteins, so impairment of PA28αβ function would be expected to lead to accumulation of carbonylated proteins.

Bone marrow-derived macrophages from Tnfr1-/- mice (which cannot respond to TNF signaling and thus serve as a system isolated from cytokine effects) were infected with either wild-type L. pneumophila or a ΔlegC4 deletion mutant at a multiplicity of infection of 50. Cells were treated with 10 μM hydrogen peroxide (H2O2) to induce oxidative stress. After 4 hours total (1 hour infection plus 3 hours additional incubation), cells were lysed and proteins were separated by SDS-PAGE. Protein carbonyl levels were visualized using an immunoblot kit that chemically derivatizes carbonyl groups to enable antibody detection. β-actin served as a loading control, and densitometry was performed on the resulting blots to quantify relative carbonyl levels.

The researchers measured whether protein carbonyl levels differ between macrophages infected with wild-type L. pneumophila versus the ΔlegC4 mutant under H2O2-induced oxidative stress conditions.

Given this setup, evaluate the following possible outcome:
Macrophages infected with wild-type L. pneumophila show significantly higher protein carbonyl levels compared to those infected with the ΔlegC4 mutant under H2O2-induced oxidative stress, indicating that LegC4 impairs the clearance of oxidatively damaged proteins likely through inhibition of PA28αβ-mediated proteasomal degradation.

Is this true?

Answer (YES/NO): YES